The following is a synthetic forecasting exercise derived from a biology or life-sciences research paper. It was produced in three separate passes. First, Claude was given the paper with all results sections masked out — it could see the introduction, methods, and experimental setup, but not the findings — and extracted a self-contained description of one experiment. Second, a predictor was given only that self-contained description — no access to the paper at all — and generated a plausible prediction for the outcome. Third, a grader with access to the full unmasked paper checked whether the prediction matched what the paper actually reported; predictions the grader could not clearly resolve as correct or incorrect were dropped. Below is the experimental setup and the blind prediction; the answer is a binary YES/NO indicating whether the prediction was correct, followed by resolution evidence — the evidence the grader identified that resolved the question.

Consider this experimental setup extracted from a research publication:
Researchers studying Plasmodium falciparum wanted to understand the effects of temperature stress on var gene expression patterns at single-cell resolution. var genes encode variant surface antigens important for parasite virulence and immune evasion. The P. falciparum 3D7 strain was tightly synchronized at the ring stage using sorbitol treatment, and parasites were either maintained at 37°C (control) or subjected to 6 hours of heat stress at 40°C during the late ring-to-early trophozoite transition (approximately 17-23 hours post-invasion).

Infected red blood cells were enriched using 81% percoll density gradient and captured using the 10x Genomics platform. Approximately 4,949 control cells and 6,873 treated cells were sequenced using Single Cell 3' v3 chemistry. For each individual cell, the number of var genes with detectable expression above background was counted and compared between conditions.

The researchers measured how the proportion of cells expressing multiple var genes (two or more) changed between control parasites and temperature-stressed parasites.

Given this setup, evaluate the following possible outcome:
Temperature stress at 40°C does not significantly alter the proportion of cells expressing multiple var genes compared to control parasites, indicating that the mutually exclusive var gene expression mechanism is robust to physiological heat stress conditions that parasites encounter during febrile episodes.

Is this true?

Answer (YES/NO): NO